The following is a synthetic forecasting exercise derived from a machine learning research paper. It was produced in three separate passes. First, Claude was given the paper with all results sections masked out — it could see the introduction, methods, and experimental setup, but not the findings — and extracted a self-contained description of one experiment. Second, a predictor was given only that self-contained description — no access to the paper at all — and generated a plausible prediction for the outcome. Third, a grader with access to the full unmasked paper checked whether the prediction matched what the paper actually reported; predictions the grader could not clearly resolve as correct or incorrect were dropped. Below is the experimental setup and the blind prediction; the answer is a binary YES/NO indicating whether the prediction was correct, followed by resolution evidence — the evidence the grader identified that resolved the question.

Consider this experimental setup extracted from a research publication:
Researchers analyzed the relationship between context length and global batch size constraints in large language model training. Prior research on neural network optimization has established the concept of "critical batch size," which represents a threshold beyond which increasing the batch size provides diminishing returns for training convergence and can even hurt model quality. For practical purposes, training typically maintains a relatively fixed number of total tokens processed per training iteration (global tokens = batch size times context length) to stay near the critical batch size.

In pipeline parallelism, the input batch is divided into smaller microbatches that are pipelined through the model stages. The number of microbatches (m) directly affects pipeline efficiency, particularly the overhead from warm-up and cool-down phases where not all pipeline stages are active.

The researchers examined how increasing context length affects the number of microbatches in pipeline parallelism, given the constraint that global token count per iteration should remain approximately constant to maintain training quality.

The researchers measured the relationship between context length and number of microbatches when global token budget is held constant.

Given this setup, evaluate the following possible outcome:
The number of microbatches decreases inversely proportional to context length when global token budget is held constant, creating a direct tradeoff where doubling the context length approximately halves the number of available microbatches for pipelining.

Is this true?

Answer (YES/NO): YES